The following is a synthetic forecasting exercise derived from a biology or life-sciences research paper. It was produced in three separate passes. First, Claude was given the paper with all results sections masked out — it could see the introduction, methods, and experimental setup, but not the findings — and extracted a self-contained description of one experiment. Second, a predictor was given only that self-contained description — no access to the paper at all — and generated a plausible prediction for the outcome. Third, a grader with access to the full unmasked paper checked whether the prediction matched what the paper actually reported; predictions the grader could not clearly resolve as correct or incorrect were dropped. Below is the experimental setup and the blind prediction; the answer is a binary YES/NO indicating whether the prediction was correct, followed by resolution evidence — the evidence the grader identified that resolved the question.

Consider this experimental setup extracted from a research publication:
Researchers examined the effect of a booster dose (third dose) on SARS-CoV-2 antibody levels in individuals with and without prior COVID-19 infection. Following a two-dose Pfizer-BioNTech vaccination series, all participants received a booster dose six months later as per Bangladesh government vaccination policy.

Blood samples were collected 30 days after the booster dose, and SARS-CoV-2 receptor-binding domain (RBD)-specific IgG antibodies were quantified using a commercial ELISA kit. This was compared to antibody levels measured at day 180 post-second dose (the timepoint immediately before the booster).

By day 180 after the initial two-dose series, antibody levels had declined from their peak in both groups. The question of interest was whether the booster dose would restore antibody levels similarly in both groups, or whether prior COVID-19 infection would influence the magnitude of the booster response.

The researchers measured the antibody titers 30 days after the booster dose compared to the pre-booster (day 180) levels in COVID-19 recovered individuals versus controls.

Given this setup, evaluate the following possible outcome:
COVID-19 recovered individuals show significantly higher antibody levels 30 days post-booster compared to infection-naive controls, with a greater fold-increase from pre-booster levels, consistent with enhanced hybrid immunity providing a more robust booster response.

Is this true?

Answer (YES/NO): YES